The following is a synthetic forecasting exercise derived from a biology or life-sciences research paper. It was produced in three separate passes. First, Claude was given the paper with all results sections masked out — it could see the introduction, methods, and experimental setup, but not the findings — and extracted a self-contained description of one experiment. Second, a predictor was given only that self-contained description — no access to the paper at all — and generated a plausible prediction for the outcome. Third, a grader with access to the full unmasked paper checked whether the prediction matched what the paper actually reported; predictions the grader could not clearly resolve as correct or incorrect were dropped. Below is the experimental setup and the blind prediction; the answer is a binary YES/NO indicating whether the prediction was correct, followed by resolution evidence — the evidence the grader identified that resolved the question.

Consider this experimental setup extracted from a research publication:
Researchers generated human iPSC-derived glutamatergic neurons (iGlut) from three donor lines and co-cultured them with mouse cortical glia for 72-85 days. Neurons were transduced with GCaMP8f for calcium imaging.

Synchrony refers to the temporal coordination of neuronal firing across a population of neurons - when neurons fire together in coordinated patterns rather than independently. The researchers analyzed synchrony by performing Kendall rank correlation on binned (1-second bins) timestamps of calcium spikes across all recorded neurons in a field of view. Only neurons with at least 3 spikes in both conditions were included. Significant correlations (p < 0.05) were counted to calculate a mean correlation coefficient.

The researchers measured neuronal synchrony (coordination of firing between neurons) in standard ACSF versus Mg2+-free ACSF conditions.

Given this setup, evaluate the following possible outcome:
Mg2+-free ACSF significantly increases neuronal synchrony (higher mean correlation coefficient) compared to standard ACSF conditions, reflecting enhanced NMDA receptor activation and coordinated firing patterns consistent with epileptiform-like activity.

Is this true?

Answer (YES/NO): NO